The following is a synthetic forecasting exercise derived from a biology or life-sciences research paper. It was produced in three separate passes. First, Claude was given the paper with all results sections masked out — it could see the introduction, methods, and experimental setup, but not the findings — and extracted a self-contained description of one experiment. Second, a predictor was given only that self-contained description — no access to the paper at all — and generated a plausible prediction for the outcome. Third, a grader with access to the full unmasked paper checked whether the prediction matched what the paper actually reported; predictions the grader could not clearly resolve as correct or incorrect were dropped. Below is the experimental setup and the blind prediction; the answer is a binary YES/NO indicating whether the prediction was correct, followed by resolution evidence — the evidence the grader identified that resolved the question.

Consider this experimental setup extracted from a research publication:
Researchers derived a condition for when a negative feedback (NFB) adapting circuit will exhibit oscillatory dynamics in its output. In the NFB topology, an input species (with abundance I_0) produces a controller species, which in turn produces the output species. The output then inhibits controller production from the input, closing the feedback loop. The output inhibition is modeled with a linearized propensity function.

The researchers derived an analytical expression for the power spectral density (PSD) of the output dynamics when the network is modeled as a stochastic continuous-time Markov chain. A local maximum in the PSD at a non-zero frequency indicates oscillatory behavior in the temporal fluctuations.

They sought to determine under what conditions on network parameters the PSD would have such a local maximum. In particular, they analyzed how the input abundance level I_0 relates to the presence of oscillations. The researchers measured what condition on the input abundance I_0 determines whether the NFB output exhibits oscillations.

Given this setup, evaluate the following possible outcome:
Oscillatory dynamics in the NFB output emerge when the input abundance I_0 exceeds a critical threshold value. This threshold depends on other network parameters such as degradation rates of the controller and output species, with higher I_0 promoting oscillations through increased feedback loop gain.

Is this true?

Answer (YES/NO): YES